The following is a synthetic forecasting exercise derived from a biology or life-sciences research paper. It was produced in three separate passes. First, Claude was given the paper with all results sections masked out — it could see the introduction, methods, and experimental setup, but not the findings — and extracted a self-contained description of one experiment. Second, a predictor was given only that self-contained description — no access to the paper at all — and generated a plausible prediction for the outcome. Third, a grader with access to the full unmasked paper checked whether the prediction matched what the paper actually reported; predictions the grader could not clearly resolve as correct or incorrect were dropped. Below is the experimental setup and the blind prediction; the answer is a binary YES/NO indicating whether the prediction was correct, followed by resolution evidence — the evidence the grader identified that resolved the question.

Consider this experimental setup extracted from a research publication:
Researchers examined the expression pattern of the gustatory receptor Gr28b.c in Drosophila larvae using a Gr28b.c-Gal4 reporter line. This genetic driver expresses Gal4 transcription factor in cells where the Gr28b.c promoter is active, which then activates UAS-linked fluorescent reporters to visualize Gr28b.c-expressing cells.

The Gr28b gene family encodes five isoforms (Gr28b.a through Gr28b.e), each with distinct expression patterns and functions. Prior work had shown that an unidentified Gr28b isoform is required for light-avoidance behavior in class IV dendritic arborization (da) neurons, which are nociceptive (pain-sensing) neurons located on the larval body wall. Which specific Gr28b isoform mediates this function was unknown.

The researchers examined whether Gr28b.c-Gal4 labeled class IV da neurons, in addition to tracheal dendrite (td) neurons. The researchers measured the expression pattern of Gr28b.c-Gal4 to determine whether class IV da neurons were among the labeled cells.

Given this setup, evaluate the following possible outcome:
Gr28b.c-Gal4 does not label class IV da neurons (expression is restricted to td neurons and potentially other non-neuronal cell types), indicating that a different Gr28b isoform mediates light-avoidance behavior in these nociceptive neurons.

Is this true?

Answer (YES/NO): NO